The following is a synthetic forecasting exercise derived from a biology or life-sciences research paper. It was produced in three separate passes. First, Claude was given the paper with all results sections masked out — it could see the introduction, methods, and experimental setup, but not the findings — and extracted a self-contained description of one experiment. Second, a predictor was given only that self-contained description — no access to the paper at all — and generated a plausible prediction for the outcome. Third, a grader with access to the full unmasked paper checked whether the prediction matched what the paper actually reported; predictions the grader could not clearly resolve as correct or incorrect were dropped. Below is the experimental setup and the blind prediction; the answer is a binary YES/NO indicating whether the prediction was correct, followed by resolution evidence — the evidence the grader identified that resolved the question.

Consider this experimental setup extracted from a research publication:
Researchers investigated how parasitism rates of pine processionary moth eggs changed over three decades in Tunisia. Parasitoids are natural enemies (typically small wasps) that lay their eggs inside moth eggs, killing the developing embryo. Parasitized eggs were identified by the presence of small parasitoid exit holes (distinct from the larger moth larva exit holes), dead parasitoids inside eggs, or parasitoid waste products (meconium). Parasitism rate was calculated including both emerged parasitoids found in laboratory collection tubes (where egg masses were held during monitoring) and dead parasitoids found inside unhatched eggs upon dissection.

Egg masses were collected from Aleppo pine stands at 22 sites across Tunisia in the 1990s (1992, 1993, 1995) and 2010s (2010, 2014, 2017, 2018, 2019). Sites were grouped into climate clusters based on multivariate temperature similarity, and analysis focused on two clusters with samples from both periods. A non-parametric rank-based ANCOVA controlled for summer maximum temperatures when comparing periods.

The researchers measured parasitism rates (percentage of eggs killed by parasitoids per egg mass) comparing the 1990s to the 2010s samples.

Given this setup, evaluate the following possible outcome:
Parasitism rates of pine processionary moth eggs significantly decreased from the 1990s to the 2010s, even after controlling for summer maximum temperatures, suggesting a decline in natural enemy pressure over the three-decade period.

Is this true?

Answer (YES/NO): YES